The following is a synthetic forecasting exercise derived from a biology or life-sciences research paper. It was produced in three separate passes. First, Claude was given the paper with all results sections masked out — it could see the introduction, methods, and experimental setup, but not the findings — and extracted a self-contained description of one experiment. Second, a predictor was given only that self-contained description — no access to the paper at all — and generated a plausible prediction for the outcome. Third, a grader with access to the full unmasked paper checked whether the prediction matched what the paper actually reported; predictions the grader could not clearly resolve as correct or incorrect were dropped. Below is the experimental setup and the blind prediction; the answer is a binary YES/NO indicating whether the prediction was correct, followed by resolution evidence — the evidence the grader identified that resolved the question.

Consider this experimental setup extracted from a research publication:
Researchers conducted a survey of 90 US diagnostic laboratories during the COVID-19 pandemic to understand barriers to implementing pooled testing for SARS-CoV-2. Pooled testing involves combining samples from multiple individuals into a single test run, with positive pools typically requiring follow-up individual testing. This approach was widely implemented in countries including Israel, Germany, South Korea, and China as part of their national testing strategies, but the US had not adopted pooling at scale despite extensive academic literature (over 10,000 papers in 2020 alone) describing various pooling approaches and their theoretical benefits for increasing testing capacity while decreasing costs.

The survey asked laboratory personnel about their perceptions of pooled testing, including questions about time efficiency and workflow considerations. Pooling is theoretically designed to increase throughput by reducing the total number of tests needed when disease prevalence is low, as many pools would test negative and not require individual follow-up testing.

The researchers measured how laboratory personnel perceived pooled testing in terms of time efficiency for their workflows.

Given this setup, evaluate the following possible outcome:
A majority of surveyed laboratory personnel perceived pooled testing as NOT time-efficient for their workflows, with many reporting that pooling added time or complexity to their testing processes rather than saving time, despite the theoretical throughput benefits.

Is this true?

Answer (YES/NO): YES